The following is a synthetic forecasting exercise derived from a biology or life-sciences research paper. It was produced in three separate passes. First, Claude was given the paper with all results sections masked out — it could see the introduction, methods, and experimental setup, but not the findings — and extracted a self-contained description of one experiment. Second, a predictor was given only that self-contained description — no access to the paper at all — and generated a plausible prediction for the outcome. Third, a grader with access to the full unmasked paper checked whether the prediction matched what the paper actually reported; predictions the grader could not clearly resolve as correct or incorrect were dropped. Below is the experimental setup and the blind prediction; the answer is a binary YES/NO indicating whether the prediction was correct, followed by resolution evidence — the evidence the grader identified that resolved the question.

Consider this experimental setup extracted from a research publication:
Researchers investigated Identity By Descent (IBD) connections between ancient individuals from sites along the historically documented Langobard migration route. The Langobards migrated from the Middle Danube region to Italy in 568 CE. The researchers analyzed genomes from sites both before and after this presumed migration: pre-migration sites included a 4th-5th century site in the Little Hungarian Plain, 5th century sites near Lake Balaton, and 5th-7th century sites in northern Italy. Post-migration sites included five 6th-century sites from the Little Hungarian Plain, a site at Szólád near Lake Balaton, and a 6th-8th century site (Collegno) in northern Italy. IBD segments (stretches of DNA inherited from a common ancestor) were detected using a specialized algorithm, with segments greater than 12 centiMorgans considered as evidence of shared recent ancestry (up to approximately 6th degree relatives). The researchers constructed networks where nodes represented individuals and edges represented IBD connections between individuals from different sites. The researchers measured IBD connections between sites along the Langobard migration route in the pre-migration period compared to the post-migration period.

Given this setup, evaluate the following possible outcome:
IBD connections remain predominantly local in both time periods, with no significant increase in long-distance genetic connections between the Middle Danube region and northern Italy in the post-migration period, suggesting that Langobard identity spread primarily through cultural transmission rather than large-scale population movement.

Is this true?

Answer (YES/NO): NO